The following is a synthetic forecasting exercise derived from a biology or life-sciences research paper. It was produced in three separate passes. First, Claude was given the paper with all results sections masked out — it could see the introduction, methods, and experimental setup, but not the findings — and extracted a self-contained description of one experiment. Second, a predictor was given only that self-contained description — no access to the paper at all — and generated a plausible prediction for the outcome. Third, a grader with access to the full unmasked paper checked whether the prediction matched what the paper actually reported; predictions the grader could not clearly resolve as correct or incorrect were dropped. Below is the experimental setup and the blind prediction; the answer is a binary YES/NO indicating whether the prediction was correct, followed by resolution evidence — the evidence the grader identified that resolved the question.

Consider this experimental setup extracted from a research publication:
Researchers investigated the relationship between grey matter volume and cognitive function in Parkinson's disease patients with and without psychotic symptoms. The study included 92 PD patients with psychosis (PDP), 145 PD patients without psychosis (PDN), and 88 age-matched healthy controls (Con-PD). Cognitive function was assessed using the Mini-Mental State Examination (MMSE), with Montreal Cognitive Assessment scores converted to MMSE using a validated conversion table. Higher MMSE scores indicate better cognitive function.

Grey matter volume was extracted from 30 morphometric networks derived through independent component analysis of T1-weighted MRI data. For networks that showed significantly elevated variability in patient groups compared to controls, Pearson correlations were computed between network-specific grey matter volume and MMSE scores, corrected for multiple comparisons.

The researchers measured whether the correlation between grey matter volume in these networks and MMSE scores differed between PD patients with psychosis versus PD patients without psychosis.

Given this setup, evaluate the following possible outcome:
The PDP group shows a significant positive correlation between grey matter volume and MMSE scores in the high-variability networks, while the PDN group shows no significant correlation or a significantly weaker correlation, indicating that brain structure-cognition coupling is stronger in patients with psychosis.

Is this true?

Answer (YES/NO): NO